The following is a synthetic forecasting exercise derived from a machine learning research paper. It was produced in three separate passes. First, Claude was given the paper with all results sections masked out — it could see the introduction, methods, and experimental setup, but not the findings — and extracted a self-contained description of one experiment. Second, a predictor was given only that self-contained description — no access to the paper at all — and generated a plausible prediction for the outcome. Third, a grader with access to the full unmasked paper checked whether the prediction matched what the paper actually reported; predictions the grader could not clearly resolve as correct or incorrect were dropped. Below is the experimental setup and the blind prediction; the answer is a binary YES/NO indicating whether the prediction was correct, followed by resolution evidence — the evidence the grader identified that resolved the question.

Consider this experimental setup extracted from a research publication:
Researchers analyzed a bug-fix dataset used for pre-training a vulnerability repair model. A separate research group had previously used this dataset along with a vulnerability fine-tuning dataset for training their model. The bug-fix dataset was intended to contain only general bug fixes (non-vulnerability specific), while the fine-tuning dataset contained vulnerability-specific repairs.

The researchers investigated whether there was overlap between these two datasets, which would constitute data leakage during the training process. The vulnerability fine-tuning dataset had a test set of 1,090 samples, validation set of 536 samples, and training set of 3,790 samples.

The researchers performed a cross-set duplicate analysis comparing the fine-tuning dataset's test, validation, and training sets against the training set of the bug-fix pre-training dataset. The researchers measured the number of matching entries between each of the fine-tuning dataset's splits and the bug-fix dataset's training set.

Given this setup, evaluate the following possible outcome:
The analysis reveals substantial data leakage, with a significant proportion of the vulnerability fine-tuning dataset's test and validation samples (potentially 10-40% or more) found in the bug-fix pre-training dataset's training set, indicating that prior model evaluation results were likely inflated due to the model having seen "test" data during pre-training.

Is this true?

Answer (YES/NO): YES